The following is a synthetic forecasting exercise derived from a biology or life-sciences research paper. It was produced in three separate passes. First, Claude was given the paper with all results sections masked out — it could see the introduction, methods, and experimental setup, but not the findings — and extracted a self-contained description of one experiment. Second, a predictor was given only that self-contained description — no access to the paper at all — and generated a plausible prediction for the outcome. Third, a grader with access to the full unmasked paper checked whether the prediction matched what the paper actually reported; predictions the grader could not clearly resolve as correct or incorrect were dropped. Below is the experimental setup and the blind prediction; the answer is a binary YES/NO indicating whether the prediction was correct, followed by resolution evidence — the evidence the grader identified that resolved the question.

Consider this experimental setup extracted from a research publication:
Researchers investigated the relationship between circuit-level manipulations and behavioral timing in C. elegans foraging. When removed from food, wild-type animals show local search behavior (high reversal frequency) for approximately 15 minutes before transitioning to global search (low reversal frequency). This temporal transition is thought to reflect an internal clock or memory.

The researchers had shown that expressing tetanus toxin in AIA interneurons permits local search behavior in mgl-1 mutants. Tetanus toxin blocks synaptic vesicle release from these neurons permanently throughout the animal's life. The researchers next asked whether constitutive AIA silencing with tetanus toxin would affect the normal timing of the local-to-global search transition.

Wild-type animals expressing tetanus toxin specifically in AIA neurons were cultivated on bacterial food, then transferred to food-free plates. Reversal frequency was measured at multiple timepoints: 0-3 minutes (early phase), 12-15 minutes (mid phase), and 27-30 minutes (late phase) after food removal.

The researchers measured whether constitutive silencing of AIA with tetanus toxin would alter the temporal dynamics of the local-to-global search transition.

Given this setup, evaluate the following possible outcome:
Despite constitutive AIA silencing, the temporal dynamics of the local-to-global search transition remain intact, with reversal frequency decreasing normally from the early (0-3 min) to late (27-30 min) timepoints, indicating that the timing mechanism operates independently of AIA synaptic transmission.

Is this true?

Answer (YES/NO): YES